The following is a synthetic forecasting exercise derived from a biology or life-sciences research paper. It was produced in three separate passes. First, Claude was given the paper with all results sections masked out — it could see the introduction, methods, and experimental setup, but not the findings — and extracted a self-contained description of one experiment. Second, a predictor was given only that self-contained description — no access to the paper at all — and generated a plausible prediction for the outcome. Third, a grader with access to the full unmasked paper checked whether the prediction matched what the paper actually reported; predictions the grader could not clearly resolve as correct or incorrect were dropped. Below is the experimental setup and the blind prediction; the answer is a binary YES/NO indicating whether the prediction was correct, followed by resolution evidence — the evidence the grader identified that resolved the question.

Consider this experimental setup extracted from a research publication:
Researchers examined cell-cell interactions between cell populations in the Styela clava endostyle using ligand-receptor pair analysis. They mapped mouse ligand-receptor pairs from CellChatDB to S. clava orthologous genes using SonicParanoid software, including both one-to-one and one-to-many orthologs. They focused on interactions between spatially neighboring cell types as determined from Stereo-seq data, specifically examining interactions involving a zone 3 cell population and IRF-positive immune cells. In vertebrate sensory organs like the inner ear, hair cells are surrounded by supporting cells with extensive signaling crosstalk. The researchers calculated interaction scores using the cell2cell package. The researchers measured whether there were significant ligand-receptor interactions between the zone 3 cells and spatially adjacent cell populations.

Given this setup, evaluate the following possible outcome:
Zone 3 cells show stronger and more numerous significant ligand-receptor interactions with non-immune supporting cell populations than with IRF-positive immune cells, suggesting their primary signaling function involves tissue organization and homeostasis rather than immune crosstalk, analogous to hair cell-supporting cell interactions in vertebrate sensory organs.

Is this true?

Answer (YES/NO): NO